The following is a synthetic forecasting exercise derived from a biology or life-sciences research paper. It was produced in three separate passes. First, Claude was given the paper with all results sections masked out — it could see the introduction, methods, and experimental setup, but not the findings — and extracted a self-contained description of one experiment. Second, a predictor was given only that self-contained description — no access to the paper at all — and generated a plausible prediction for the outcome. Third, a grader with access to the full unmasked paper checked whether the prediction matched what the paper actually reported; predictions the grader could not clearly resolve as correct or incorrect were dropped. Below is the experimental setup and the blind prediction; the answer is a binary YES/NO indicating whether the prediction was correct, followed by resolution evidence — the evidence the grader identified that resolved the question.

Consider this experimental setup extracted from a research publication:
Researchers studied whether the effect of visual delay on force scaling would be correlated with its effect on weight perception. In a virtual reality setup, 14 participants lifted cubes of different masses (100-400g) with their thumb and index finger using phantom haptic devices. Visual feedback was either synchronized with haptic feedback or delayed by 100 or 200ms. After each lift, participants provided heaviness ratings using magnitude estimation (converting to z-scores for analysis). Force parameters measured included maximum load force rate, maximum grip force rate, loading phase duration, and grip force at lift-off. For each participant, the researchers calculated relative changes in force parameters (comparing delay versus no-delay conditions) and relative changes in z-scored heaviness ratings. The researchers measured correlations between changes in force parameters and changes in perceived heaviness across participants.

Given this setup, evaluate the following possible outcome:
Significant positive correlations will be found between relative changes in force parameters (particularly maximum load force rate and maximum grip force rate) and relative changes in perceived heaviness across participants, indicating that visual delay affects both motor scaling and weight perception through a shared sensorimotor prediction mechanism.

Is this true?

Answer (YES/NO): NO